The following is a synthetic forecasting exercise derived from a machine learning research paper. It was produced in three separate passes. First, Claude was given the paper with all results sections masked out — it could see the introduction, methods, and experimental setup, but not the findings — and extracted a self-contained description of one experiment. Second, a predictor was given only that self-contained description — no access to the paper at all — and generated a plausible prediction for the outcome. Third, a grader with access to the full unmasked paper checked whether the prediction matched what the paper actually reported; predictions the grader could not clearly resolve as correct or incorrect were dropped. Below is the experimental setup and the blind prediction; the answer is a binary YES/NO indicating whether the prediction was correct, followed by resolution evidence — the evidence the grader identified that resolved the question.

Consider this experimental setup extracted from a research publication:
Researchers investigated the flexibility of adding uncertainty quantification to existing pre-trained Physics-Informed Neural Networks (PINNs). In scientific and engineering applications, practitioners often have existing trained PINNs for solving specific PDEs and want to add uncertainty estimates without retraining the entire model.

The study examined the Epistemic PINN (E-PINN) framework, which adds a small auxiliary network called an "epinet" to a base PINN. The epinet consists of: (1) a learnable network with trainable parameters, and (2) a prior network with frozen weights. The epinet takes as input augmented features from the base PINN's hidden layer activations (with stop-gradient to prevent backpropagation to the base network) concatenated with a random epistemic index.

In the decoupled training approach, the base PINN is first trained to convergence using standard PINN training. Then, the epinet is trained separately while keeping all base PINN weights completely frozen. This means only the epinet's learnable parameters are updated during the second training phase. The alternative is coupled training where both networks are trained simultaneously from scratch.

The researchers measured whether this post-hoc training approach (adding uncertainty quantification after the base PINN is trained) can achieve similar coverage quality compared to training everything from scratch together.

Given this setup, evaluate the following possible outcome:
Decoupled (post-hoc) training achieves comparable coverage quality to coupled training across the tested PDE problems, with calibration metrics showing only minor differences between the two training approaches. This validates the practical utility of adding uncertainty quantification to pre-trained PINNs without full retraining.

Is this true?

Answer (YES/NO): NO